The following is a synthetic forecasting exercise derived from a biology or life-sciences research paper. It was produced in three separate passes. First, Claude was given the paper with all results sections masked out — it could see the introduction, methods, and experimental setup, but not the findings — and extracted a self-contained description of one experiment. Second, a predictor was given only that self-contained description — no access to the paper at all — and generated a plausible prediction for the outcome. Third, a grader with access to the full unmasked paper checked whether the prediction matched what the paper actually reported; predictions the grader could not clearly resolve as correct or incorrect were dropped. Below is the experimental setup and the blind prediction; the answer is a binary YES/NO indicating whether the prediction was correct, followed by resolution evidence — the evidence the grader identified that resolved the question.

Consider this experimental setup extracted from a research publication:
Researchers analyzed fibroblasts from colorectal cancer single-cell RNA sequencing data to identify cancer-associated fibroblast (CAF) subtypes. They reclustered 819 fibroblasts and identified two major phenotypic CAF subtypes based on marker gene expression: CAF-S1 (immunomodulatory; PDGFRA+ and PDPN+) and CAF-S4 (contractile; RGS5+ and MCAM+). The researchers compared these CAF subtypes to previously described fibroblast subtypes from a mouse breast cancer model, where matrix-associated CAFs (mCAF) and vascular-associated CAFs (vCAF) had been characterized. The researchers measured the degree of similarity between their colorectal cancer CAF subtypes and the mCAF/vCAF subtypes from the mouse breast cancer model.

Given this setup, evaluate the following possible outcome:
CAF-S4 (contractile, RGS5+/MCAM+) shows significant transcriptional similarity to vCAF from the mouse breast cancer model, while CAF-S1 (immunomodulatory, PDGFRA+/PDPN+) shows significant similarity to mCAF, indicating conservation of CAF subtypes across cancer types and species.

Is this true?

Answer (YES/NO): YES